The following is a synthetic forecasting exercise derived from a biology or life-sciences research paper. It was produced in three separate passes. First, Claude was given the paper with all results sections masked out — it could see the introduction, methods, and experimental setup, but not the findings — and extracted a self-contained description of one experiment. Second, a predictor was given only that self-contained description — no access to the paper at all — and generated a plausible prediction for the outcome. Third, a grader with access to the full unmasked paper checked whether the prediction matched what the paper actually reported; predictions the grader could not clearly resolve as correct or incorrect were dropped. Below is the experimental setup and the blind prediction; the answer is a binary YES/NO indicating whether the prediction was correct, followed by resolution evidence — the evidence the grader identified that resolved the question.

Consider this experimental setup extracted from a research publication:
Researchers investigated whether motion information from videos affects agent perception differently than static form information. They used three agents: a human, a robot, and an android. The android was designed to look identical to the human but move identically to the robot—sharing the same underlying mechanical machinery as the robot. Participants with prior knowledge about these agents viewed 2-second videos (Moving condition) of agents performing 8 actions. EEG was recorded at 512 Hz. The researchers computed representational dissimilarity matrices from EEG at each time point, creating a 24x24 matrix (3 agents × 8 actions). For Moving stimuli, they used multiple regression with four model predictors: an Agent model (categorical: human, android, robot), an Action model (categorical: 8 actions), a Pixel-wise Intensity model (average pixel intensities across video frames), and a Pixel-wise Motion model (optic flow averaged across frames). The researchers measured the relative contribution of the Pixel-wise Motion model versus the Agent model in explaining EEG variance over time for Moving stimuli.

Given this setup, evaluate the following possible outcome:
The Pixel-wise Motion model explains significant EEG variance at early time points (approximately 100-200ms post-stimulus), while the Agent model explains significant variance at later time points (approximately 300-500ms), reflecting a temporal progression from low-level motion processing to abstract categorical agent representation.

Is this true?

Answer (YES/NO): NO